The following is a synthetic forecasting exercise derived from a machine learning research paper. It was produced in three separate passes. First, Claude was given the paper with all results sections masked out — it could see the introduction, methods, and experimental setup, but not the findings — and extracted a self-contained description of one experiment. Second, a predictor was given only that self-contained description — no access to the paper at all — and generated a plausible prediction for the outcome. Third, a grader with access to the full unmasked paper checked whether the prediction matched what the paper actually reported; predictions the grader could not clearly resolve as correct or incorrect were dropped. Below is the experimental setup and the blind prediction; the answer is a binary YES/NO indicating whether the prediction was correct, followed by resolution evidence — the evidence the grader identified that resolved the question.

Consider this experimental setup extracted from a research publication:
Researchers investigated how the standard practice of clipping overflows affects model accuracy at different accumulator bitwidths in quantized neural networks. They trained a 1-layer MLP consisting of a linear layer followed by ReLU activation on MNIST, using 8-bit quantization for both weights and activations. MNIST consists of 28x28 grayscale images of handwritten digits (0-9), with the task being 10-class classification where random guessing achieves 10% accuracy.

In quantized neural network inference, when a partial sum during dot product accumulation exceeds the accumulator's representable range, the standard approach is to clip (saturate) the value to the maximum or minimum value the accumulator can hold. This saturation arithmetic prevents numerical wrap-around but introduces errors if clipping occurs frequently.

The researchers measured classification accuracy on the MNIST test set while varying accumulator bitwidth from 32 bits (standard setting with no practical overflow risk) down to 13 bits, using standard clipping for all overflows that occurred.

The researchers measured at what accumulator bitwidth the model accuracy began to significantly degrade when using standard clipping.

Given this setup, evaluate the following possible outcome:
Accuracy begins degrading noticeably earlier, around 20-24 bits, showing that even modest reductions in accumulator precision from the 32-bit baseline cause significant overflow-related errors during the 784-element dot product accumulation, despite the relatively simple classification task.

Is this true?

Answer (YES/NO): NO